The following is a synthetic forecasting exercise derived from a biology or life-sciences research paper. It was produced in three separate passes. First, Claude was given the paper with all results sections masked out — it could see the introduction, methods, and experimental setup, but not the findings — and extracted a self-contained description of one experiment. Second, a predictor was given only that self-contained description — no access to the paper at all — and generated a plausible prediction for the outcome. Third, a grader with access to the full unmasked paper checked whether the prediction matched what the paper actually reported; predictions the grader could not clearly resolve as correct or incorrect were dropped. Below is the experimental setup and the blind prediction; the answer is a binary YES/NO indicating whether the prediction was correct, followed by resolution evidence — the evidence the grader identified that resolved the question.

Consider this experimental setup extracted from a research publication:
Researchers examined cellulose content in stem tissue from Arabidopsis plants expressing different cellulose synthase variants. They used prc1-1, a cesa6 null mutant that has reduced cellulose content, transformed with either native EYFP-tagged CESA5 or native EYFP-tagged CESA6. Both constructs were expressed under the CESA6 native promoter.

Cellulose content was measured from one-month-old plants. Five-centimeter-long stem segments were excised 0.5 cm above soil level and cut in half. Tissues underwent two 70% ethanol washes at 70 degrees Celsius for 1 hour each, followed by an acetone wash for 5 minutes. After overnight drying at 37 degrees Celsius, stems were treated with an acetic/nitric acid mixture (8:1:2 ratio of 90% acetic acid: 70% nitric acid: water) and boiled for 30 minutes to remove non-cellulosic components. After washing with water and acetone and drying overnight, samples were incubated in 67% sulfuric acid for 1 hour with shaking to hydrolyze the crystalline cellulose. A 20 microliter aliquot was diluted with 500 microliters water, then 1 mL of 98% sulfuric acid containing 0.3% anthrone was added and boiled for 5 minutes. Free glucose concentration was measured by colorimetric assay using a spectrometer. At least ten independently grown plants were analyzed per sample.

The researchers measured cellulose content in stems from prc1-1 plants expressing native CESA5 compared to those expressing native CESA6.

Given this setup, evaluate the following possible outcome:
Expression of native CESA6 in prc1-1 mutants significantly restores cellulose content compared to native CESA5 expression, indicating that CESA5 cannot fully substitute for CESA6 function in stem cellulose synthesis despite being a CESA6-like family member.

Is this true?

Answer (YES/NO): YES